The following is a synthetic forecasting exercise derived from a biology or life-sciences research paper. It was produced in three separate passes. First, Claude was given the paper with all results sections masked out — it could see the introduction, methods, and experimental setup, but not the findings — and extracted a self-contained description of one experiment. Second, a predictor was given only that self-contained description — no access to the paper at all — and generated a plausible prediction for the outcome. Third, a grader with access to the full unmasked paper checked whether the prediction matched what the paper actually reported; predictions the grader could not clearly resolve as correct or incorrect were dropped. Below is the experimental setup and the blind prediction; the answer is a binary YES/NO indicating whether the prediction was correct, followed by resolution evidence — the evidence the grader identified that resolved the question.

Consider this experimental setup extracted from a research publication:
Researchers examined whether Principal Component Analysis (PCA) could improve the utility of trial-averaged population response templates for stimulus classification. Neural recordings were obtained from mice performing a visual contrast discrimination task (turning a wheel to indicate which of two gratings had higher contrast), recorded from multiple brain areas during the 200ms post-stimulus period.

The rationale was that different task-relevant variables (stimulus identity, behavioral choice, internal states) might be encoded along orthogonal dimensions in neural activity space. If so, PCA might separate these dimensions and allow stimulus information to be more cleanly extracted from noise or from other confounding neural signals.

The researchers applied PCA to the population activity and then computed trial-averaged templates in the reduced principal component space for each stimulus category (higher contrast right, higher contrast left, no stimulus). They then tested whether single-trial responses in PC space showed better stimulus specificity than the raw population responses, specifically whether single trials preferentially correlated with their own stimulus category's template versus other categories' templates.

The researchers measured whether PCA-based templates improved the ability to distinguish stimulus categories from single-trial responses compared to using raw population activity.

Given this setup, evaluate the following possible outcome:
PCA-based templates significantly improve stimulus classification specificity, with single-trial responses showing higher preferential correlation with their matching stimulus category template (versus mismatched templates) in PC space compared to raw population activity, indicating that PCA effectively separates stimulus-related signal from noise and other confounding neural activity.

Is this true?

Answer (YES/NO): NO